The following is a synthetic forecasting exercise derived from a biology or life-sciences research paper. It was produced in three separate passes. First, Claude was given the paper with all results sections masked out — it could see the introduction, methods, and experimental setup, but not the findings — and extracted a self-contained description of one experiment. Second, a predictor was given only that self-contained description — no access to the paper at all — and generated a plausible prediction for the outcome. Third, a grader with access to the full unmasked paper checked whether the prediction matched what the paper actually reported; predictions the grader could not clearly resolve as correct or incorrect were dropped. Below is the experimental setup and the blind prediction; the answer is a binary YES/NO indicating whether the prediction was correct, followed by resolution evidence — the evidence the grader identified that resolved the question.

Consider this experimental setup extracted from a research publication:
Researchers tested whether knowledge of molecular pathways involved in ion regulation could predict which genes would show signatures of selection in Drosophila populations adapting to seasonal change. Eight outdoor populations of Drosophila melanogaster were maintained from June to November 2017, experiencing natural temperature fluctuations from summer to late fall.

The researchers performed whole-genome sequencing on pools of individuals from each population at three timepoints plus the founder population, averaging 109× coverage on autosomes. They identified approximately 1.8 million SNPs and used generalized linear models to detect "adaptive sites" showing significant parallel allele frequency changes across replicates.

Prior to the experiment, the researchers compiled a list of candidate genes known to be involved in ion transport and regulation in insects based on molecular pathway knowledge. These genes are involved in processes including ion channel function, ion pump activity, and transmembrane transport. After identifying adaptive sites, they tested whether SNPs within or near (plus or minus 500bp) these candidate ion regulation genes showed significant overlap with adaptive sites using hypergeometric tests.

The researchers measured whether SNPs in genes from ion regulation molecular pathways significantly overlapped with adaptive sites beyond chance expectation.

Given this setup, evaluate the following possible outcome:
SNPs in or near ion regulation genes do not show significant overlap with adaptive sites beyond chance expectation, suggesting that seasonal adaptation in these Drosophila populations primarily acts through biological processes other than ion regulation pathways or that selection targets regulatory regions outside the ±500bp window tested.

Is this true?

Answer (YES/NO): YES